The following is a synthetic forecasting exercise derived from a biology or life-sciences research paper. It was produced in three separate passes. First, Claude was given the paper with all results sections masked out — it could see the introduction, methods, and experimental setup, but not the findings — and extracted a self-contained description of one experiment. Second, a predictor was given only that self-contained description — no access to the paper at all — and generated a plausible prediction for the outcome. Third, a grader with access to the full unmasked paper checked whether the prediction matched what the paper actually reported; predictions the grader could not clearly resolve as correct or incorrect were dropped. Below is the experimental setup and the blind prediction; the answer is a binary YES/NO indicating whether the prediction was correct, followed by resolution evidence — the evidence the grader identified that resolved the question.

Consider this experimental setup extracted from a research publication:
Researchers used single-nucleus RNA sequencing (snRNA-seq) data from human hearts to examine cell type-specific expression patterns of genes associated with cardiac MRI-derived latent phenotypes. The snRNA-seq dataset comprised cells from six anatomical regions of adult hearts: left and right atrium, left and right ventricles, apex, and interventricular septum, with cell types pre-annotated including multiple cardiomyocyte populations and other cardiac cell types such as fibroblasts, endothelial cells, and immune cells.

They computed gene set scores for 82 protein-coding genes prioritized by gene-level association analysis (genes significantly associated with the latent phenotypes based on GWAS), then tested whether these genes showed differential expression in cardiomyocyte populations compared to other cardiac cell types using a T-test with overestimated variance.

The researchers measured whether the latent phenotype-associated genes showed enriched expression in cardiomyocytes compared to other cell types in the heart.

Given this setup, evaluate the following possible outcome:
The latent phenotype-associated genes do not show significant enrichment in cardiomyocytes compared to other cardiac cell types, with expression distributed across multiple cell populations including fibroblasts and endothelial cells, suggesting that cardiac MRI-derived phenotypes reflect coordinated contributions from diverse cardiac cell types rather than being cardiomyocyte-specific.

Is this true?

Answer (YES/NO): NO